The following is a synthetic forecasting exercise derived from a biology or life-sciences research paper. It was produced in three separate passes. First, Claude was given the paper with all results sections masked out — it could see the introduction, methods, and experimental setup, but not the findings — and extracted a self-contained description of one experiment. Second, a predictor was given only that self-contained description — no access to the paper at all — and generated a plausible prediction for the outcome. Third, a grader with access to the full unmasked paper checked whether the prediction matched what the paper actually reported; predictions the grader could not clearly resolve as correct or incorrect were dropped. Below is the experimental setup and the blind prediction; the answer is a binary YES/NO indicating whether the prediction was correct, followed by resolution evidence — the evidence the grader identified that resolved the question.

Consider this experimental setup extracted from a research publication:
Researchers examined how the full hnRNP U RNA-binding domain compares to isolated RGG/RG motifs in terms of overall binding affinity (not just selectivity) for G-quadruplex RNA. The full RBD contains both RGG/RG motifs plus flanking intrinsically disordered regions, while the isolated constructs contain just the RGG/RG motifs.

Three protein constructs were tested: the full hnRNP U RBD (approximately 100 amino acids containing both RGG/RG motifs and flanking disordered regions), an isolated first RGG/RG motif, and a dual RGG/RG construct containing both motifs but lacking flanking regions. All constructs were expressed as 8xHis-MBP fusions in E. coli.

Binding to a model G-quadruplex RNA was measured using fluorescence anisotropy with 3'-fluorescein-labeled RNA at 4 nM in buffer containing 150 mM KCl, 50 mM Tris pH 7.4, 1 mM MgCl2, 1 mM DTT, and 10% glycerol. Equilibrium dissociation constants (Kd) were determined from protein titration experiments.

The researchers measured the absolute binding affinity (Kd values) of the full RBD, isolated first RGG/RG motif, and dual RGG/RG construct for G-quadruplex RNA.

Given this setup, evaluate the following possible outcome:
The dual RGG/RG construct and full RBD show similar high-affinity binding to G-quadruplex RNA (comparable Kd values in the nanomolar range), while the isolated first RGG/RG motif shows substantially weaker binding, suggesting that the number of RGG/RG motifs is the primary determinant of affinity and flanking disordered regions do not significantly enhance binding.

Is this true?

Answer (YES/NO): NO